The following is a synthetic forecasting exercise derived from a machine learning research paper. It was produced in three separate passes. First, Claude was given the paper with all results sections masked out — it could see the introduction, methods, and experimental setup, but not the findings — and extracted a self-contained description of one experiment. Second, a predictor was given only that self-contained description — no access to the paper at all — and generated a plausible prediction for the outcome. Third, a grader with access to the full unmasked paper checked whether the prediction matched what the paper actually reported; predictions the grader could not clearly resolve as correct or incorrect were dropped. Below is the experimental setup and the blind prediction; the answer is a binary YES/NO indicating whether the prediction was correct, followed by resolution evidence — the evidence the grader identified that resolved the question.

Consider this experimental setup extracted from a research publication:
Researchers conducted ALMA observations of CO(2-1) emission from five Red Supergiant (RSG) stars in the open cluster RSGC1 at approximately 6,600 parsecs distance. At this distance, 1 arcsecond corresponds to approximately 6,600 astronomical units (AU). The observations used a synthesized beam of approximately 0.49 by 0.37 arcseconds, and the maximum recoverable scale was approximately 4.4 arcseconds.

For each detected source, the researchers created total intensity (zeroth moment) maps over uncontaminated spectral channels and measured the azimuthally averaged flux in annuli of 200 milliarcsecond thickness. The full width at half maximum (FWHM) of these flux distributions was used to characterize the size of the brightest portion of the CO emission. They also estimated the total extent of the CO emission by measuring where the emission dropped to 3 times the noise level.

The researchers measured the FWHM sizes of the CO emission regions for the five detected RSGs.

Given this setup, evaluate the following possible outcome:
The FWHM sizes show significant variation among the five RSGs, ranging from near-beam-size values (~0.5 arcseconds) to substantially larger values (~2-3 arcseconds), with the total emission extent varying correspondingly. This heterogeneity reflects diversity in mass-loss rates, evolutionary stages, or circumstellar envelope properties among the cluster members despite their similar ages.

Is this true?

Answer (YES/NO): NO